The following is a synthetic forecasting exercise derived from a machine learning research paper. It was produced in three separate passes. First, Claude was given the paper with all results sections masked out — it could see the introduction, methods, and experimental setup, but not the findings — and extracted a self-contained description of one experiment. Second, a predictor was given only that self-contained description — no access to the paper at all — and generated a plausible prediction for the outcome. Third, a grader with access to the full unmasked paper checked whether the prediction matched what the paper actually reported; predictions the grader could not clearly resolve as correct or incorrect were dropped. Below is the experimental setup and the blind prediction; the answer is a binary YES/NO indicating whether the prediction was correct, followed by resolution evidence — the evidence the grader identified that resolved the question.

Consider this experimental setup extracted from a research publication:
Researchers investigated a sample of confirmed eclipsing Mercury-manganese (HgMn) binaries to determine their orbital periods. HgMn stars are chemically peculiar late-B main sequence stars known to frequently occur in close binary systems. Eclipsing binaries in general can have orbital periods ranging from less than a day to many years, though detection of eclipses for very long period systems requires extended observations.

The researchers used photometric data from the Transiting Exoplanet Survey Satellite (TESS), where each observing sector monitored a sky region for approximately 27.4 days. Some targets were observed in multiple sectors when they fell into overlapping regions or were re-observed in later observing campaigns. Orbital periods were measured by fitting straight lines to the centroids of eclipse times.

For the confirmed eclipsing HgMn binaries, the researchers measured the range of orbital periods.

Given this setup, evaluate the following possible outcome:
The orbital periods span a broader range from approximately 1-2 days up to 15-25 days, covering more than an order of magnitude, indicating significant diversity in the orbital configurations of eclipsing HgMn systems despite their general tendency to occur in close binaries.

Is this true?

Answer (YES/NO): NO